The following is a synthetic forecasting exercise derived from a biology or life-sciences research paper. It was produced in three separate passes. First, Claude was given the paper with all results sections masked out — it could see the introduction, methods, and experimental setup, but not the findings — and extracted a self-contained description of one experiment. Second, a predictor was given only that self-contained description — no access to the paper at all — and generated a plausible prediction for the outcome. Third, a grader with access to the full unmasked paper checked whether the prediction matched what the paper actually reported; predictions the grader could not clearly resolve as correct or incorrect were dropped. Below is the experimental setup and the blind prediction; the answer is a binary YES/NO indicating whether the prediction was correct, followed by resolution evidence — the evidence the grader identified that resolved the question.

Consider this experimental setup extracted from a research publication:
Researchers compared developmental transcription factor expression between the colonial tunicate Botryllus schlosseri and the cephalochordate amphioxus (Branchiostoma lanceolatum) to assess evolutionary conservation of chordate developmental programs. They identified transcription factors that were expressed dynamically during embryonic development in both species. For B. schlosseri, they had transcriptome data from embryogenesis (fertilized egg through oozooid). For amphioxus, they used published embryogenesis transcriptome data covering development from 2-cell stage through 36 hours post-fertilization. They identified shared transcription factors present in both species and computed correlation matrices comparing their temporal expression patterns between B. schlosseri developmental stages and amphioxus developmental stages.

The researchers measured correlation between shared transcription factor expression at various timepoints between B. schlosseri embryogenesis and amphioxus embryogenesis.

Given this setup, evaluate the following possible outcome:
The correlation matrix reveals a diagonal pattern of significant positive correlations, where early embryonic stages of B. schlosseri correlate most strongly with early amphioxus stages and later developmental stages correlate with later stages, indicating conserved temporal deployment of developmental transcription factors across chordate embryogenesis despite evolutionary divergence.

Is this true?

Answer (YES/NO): NO